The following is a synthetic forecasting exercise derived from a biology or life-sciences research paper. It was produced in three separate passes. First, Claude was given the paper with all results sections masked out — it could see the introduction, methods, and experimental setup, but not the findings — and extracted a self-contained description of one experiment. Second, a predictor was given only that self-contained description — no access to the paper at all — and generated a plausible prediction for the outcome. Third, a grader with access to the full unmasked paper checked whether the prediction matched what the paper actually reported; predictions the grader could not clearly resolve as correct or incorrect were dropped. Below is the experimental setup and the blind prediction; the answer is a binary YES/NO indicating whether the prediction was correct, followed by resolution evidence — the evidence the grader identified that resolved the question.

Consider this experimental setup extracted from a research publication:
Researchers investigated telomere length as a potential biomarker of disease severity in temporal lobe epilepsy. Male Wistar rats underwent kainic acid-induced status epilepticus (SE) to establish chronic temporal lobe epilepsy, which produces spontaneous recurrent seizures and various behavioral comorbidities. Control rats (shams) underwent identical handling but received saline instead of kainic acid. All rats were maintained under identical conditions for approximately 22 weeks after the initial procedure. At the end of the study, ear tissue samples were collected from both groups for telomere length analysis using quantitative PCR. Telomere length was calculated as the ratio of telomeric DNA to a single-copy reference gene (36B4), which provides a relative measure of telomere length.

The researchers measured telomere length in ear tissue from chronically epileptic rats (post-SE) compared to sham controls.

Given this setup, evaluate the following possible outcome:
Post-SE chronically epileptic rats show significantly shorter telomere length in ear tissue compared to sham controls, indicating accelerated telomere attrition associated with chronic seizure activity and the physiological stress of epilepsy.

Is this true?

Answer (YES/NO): YES